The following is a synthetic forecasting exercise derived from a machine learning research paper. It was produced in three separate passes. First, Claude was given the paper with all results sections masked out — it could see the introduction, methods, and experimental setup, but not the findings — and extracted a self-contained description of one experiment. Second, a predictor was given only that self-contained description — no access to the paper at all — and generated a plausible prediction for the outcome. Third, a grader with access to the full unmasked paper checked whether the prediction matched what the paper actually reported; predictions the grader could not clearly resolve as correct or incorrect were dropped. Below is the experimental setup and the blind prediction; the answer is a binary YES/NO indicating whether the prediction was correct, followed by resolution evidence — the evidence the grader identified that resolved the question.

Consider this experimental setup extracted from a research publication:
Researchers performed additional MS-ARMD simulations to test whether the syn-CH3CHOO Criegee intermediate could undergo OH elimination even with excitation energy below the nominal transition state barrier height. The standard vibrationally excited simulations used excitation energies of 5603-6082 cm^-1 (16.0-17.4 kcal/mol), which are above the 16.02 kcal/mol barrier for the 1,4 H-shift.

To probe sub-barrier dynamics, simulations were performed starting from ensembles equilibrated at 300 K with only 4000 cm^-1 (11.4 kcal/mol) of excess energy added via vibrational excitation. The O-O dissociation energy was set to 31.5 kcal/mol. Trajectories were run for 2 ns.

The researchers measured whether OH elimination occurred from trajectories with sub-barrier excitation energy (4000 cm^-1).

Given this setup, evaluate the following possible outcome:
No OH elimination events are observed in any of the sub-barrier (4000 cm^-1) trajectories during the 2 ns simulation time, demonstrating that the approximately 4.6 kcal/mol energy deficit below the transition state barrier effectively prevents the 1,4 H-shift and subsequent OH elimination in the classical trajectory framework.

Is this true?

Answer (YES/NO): NO